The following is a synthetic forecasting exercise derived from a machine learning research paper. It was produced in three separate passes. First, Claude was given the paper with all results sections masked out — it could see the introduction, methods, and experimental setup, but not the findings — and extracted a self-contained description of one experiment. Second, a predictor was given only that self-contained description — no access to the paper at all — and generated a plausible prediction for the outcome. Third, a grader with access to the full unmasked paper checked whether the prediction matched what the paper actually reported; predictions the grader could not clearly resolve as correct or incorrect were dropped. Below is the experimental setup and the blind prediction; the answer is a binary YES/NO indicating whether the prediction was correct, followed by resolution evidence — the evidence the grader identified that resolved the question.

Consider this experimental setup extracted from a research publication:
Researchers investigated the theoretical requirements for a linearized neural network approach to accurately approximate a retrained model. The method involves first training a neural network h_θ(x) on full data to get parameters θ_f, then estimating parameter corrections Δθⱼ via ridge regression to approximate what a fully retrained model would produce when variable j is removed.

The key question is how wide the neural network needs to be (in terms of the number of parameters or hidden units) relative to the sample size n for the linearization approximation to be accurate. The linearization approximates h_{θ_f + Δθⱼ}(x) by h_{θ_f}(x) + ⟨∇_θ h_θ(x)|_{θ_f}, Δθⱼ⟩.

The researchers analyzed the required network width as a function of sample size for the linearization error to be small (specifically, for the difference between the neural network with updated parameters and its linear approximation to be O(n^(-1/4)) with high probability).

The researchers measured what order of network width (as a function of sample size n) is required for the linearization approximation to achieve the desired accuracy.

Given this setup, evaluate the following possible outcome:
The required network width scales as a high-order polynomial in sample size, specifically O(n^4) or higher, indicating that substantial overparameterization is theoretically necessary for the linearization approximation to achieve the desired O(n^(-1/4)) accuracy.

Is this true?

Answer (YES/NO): NO